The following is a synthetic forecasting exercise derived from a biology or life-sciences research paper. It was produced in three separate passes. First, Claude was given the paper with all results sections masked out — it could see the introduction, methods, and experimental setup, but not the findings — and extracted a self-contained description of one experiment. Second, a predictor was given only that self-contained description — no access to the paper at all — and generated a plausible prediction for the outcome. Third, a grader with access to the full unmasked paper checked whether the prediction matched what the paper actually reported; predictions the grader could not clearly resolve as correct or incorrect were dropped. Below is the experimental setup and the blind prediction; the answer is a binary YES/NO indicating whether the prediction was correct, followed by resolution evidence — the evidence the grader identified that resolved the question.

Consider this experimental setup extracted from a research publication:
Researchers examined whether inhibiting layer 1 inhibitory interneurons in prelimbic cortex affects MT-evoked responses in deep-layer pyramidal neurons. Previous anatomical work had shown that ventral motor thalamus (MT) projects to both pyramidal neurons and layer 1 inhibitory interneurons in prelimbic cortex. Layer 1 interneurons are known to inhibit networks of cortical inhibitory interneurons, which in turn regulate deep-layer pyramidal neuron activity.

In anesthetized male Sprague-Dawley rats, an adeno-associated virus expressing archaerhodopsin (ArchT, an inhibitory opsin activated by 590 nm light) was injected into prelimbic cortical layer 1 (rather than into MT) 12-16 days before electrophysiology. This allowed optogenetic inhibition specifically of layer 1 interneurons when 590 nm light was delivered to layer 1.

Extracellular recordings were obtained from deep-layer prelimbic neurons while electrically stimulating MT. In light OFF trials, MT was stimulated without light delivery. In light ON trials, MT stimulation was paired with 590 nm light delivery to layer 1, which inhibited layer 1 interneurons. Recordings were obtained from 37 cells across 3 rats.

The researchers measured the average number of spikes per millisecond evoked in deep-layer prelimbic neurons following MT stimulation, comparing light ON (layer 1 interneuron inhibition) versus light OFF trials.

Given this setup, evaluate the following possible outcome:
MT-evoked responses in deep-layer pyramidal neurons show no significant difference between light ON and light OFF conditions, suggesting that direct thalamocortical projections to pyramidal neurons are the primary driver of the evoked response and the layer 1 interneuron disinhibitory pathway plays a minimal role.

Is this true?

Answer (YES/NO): NO